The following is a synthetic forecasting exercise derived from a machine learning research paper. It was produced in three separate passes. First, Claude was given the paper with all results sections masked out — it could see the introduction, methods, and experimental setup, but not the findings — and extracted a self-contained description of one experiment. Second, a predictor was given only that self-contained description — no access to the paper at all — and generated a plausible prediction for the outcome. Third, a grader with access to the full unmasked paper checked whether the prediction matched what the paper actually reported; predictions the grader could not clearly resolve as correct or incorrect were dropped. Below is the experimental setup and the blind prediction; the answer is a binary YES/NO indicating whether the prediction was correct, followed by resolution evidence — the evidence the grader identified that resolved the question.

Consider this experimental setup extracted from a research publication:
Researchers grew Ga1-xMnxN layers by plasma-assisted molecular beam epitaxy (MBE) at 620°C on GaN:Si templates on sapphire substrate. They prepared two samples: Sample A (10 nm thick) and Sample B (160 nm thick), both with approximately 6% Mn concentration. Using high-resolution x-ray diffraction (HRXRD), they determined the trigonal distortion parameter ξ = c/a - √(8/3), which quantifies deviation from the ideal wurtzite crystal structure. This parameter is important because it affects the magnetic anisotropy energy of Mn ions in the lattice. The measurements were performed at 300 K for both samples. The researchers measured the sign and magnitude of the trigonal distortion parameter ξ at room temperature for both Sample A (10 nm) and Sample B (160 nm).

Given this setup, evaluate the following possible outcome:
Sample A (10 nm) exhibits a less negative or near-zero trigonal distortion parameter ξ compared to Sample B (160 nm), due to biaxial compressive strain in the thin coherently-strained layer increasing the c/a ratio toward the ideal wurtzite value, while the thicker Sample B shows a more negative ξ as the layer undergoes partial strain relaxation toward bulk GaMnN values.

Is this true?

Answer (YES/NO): NO